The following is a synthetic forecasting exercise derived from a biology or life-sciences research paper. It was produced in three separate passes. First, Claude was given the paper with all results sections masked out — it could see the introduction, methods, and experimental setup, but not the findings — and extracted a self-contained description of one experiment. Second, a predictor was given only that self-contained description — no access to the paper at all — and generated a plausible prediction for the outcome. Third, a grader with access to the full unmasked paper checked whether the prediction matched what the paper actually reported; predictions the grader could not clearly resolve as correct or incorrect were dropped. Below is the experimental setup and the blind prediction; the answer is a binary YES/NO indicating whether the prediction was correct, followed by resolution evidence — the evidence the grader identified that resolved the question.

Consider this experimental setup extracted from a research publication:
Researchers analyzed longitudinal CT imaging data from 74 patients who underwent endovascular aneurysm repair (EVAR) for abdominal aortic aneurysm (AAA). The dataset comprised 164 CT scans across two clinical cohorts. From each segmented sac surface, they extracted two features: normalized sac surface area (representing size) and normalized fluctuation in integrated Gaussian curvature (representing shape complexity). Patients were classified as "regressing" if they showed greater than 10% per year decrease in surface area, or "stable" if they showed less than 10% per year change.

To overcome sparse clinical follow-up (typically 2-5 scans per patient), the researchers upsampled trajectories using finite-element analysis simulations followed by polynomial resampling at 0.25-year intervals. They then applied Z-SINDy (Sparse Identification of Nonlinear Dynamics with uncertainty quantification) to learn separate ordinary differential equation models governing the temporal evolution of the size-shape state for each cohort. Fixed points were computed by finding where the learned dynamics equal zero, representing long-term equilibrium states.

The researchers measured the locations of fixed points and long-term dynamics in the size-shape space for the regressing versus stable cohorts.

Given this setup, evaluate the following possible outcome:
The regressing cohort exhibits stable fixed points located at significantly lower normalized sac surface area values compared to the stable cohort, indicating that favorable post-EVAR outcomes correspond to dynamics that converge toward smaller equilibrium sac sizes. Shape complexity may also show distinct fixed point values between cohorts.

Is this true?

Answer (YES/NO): YES